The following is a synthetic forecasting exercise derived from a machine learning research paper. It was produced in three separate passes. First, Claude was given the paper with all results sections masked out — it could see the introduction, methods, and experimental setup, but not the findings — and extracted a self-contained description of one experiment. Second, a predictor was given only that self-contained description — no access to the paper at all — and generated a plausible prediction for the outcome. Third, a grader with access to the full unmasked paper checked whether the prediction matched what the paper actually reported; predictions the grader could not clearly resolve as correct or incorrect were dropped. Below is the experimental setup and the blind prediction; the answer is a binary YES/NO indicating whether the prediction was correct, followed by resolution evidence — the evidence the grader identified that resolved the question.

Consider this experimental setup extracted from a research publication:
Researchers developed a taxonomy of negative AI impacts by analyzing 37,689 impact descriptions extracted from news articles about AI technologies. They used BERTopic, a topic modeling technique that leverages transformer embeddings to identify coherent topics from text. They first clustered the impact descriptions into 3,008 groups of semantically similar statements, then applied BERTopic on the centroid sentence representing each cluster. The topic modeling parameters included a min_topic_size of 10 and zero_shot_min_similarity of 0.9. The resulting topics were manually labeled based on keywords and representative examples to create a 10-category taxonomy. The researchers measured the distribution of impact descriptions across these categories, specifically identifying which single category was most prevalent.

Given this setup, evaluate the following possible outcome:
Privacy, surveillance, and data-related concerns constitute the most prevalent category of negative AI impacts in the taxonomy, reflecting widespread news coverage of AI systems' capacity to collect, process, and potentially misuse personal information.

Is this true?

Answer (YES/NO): NO